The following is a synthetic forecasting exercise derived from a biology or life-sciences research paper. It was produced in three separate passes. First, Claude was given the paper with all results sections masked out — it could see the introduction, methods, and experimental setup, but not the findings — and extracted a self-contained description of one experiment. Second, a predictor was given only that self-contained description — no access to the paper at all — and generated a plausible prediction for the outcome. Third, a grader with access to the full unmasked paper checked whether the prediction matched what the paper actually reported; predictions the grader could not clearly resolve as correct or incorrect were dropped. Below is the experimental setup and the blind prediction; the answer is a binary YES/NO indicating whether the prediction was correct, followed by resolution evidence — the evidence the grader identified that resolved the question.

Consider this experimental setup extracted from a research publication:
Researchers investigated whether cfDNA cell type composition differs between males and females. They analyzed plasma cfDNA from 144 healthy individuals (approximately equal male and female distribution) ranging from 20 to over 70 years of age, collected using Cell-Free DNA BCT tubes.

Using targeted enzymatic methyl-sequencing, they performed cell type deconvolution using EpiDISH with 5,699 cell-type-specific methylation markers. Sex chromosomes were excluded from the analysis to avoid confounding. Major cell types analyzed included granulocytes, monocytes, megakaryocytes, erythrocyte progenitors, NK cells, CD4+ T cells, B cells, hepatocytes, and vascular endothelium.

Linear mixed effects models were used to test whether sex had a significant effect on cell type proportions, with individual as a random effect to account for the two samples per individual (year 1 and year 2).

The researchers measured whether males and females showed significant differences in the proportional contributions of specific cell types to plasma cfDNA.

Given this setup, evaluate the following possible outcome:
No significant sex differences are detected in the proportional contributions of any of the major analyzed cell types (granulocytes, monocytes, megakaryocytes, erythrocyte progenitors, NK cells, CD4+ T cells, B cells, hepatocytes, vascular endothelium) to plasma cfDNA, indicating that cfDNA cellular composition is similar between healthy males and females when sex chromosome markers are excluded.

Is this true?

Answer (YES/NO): NO